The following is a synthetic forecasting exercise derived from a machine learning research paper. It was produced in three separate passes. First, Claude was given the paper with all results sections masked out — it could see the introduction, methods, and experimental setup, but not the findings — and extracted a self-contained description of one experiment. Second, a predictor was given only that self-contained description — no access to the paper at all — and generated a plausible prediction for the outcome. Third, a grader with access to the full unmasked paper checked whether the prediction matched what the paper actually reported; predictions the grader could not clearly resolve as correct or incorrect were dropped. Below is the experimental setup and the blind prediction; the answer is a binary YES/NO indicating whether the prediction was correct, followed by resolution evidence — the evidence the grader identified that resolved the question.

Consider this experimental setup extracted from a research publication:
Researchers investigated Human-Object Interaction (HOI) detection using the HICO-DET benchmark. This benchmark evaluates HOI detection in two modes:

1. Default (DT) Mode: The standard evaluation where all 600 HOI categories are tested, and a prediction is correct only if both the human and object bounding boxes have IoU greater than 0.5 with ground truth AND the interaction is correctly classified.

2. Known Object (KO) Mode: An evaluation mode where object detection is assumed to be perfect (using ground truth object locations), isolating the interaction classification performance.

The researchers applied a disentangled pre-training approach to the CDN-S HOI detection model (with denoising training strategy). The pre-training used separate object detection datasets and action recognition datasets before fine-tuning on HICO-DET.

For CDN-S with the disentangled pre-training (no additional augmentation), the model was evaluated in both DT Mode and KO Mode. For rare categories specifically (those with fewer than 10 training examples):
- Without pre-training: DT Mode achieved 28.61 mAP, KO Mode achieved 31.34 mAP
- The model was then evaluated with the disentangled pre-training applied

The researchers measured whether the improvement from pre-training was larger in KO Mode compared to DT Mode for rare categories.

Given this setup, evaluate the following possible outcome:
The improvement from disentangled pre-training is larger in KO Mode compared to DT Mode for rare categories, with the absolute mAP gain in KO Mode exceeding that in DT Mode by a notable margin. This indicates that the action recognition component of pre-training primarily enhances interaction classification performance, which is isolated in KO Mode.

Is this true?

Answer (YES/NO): YES